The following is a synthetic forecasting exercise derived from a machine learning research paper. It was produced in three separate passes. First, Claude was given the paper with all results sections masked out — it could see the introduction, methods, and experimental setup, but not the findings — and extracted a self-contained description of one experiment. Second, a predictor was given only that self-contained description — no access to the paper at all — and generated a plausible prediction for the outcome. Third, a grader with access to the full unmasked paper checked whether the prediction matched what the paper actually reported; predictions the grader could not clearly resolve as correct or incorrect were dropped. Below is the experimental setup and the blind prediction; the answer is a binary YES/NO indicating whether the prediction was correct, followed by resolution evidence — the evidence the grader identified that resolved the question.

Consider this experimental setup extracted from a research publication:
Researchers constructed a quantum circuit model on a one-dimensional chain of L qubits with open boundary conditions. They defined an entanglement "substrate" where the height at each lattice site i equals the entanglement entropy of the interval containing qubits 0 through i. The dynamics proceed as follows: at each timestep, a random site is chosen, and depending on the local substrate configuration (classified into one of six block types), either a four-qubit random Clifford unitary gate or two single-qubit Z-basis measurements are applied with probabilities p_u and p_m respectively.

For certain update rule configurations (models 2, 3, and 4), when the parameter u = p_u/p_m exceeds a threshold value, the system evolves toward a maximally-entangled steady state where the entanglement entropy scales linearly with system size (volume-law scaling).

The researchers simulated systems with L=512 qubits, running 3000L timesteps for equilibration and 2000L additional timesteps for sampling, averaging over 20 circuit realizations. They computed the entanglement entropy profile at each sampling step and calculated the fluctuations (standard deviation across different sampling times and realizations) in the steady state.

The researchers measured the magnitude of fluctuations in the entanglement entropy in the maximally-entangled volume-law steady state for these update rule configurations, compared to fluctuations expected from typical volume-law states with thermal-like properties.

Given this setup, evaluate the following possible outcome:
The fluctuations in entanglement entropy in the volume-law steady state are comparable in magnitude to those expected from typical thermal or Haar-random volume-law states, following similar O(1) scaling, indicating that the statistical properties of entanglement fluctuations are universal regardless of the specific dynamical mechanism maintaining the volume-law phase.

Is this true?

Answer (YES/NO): NO